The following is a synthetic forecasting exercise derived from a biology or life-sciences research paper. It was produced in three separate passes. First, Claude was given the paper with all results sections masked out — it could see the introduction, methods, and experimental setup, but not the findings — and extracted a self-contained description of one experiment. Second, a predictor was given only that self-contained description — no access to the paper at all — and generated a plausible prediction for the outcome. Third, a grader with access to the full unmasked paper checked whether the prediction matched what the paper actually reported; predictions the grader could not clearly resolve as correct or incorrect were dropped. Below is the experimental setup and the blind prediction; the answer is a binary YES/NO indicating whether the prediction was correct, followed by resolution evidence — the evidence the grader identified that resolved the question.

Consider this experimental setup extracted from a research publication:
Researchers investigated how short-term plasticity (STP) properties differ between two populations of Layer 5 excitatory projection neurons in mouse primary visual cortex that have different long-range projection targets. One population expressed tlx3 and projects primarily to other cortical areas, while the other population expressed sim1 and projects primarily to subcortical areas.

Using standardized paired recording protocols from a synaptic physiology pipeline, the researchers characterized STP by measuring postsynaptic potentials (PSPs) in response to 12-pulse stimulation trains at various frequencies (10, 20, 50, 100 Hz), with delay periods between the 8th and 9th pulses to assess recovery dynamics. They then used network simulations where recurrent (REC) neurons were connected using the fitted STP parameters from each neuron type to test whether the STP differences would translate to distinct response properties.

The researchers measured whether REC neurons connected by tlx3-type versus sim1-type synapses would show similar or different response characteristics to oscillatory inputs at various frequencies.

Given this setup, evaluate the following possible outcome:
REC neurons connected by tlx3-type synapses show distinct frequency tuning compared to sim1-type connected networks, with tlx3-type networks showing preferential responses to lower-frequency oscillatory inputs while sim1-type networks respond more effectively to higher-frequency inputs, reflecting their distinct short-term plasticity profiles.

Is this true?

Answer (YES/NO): NO